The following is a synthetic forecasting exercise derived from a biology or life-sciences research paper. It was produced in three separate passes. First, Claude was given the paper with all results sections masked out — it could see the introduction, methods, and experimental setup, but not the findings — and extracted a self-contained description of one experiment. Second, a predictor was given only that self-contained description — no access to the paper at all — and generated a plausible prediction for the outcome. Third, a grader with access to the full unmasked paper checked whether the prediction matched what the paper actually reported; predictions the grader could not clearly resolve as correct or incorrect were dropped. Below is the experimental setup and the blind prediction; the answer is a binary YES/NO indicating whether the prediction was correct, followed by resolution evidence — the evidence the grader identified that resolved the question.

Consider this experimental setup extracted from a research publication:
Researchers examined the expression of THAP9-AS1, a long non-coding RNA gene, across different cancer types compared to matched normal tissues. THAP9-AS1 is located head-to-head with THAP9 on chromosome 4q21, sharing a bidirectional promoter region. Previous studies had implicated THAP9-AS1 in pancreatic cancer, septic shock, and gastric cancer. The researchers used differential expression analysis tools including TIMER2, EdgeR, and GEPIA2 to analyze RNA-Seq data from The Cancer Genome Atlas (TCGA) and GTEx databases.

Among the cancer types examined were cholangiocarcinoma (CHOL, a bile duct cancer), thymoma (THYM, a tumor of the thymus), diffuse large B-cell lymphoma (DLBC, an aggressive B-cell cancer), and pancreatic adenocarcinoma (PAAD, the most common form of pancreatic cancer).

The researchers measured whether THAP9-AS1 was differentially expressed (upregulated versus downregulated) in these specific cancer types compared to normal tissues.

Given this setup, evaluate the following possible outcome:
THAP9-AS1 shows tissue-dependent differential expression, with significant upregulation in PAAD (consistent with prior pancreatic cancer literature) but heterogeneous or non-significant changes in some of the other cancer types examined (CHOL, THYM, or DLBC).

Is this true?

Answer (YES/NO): NO